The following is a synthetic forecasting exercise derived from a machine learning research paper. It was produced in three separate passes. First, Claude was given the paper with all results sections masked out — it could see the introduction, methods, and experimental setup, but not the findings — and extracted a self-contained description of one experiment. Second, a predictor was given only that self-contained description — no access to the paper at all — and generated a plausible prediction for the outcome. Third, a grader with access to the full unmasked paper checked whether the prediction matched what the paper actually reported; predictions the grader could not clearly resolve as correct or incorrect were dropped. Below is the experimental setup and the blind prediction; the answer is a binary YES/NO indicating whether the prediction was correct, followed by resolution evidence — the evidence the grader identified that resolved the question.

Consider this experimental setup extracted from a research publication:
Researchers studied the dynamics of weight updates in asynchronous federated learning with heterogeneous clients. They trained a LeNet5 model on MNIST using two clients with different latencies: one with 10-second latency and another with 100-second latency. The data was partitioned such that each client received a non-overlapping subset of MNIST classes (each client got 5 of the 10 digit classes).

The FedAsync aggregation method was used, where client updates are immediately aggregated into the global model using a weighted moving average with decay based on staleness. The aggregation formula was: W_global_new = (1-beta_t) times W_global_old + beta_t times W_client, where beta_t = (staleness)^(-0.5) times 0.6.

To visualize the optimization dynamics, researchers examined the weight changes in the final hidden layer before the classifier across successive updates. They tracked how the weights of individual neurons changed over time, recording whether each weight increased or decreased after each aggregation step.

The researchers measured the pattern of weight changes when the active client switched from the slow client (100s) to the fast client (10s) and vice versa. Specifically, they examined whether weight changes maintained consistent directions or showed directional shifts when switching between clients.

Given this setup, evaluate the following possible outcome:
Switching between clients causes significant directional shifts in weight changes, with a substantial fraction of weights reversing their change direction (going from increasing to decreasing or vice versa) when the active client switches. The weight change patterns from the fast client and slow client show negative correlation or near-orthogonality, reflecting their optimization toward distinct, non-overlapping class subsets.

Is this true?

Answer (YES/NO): YES